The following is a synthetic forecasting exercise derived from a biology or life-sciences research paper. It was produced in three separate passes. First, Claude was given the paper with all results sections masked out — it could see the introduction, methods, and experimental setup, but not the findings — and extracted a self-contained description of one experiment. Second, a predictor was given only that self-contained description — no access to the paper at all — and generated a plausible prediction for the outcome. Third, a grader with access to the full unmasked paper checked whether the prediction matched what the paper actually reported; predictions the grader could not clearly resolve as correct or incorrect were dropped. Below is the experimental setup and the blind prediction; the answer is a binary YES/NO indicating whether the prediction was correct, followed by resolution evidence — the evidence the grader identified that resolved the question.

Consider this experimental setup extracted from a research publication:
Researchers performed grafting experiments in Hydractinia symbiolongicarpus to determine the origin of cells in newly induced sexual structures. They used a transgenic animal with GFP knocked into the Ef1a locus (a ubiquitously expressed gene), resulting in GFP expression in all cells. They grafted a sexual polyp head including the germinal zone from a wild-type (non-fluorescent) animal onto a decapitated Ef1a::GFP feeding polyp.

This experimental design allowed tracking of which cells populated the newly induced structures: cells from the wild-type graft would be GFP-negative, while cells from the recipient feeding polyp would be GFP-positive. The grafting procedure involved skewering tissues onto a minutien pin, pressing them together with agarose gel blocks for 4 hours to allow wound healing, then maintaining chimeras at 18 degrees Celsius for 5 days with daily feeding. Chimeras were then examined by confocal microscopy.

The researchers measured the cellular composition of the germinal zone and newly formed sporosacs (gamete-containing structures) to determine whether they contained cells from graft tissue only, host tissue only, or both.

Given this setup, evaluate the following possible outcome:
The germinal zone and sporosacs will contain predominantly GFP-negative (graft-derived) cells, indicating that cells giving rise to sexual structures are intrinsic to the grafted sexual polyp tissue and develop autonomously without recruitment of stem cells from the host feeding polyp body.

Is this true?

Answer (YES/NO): NO